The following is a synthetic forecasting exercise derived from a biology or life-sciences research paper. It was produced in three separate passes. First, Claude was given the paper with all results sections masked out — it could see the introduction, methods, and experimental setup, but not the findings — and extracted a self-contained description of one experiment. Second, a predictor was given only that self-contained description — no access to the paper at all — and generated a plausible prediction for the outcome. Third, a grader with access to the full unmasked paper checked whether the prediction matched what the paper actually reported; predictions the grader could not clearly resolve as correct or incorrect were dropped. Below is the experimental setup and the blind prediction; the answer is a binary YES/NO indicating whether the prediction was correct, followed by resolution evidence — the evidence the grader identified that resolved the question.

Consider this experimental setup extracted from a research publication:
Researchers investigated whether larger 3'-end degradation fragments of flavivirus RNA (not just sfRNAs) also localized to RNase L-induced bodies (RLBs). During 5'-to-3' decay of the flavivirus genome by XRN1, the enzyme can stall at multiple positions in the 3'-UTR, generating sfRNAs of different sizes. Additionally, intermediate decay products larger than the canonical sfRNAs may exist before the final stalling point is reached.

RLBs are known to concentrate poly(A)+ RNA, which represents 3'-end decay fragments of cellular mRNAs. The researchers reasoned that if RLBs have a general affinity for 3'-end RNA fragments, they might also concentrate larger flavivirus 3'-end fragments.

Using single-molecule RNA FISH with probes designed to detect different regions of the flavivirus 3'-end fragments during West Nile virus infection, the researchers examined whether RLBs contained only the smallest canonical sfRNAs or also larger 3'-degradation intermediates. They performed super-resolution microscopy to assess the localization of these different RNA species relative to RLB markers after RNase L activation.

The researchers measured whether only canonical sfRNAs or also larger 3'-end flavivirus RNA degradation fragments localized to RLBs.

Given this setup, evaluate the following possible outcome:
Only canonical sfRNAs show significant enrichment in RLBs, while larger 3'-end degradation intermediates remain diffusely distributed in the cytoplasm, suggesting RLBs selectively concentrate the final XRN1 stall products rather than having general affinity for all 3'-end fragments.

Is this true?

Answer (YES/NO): NO